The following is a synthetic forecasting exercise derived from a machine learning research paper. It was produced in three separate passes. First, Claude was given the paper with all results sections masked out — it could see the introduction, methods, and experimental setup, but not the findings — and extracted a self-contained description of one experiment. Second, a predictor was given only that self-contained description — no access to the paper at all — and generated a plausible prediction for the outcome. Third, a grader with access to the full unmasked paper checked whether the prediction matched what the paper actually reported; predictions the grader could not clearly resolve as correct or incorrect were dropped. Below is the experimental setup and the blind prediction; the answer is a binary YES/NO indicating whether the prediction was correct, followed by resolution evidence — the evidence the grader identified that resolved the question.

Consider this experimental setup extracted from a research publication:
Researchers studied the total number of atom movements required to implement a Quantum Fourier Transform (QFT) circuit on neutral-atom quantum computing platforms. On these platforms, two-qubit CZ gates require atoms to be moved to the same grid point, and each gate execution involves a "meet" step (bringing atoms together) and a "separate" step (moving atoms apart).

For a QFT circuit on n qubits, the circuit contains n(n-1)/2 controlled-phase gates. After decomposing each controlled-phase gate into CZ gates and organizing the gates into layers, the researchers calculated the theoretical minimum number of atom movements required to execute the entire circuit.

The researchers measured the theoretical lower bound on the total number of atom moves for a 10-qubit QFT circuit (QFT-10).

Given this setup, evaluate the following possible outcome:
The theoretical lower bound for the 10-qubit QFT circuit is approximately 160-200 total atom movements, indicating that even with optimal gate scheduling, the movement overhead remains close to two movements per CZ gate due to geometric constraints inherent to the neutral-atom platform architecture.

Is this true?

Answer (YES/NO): NO